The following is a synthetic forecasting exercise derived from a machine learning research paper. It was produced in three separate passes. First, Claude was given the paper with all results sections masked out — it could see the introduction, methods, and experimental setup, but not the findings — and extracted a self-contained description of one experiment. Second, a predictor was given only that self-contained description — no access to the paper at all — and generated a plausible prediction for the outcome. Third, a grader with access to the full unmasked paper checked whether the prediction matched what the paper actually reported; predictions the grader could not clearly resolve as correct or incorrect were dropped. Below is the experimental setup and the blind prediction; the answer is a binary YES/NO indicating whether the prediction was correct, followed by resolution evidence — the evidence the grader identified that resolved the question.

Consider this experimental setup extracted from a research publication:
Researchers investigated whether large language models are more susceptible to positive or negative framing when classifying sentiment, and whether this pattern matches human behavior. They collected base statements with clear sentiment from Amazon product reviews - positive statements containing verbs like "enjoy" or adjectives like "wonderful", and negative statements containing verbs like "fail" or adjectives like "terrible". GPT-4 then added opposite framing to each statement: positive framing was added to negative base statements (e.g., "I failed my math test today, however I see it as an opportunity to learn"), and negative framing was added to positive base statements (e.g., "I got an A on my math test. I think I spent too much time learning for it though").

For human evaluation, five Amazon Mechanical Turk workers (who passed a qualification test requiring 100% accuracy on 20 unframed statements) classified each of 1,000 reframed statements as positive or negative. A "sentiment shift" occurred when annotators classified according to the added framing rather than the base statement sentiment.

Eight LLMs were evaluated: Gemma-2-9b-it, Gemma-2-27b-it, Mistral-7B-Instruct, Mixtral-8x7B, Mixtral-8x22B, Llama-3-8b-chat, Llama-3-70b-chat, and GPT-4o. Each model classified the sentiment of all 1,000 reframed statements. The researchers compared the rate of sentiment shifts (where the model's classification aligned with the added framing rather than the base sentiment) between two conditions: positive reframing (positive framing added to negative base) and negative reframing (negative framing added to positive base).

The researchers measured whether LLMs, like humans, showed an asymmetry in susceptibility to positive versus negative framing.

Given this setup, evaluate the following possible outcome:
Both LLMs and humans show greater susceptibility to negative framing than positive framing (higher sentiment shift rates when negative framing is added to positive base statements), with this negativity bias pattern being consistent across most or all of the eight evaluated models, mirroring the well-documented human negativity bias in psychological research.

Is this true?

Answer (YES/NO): NO